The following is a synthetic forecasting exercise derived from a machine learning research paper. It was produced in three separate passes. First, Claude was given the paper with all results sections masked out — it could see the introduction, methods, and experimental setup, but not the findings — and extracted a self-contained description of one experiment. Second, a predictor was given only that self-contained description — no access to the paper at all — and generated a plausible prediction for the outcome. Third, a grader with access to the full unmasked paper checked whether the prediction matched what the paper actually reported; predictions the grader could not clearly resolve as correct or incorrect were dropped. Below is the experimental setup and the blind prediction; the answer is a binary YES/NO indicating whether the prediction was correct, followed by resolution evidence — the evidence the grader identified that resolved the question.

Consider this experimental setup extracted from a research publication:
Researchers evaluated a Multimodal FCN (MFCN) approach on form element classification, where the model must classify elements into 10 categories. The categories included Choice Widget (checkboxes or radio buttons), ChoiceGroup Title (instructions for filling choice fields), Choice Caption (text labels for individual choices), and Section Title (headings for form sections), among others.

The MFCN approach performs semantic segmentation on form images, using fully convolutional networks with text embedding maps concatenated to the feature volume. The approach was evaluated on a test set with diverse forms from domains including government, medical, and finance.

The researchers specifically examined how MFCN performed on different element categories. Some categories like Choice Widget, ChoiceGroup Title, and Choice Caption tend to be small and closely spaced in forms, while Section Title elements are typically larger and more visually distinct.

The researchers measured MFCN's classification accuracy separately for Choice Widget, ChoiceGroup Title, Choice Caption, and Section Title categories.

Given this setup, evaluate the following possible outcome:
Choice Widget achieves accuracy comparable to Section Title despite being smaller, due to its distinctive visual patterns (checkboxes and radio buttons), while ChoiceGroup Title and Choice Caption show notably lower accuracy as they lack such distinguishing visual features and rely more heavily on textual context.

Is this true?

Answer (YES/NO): NO